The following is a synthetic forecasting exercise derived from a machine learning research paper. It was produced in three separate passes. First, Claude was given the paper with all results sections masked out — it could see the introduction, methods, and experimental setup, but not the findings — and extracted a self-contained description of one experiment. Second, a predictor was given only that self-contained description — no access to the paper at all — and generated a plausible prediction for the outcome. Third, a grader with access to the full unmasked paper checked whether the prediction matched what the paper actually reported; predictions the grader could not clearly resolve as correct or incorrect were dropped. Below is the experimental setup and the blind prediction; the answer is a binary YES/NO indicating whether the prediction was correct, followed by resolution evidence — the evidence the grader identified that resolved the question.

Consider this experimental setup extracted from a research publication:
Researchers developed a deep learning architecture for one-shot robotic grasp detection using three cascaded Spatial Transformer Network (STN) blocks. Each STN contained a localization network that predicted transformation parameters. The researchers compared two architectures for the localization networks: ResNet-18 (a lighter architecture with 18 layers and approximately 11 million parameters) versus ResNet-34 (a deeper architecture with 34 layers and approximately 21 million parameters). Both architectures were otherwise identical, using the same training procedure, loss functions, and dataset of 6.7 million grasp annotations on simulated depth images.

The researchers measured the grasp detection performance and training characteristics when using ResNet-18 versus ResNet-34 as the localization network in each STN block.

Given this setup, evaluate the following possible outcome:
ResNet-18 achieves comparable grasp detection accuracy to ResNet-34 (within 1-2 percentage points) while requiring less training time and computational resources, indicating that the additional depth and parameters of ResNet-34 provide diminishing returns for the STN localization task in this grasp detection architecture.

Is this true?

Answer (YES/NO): NO